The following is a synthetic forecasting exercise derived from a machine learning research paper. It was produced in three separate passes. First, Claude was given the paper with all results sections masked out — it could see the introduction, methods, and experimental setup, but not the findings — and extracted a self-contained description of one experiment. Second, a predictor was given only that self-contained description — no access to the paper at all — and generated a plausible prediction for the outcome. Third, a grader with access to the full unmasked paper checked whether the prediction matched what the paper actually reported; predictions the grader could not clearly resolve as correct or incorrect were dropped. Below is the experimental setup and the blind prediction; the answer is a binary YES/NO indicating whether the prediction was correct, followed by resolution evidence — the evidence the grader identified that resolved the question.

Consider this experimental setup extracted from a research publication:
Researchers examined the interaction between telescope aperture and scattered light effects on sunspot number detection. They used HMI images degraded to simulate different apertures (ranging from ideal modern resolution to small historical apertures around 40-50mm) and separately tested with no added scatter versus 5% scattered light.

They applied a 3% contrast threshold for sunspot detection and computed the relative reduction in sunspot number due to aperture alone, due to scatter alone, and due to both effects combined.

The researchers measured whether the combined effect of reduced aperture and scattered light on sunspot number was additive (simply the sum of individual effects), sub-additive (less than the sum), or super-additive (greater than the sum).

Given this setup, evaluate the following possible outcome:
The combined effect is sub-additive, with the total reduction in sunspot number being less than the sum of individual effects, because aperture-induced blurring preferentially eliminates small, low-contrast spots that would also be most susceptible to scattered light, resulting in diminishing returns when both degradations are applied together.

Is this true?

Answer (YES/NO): YES